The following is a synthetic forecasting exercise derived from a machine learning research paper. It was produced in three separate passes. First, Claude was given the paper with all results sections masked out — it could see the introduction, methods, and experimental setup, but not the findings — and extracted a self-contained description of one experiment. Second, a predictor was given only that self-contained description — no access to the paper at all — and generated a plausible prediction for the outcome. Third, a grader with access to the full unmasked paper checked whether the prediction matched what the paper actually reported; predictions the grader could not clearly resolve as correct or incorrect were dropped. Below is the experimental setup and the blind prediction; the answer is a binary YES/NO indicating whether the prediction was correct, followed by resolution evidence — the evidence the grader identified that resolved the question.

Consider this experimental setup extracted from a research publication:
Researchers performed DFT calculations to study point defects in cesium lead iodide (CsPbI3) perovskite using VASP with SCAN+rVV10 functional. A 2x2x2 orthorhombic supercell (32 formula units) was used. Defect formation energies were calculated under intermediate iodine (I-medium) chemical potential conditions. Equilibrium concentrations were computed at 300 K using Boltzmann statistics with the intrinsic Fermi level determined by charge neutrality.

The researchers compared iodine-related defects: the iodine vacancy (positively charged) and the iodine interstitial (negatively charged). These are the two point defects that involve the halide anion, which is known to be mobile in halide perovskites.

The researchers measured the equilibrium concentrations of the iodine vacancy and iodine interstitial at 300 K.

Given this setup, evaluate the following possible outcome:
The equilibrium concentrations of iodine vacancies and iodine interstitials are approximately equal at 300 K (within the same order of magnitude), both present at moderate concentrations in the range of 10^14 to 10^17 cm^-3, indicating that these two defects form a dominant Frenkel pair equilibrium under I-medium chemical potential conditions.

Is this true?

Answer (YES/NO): NO